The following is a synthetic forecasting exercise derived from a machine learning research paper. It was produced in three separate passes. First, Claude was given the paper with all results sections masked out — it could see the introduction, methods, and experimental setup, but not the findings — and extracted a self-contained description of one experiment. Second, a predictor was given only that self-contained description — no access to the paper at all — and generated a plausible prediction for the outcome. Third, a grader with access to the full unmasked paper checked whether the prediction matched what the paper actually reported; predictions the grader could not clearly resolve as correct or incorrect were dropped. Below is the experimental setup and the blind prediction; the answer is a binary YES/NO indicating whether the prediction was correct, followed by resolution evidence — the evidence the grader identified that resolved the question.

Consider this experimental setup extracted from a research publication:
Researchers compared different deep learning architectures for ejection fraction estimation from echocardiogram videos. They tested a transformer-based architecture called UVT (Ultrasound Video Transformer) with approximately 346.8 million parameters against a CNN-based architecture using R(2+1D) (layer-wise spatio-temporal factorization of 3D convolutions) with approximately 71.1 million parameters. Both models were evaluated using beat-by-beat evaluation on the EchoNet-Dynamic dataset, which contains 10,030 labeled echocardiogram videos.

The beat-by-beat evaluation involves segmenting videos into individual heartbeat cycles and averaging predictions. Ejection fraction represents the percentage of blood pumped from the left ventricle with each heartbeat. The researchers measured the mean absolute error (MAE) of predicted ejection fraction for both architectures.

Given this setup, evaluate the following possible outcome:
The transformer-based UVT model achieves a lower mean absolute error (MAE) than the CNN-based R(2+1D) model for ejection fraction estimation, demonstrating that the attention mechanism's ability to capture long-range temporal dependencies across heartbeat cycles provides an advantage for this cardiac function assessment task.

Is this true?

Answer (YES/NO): NO